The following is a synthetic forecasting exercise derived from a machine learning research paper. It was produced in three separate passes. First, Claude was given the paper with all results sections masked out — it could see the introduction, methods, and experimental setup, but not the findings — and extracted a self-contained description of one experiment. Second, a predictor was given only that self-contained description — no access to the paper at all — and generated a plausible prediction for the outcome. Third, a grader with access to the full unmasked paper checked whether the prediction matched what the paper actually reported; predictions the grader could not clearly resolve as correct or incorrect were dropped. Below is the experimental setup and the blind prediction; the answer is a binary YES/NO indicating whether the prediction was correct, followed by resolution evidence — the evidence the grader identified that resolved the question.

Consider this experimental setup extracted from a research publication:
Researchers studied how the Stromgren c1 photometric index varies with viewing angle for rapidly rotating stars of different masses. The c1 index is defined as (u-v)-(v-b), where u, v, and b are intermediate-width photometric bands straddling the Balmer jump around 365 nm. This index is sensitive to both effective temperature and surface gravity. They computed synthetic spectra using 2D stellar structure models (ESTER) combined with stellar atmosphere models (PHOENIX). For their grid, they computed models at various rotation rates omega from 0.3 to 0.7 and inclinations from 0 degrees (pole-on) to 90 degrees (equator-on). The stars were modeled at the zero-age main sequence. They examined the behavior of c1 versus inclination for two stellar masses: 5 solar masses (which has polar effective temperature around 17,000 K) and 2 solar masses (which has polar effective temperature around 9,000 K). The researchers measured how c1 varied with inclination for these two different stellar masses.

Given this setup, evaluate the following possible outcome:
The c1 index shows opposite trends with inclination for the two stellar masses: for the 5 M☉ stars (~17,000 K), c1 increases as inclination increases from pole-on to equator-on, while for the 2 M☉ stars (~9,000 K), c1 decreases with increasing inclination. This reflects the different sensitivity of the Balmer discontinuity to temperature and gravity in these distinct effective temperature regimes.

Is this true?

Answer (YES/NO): YES